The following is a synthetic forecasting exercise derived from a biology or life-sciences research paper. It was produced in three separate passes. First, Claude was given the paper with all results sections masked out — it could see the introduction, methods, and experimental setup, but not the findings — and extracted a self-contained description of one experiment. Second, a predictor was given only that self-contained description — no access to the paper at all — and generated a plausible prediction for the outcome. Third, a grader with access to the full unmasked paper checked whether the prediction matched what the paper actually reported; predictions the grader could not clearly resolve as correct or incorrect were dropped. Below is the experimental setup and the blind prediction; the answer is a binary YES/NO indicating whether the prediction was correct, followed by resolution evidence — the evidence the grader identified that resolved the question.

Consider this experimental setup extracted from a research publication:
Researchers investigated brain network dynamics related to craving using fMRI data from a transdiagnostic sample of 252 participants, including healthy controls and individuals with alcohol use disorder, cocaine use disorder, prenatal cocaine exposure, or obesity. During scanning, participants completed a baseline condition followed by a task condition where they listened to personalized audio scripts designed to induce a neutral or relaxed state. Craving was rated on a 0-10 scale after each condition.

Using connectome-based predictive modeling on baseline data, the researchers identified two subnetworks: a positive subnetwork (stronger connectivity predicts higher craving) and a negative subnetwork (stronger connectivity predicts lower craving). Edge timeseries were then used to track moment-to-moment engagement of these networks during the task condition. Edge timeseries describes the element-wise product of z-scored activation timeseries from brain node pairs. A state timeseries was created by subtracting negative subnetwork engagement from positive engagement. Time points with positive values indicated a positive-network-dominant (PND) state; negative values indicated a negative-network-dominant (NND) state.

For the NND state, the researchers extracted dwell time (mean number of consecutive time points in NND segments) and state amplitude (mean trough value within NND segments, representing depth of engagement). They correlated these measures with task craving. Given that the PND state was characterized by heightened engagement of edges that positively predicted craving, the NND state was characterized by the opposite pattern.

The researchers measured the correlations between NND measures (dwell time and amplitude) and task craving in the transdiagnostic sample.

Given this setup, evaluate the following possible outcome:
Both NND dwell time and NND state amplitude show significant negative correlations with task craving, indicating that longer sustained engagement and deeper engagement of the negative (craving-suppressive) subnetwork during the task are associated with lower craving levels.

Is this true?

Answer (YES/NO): YES